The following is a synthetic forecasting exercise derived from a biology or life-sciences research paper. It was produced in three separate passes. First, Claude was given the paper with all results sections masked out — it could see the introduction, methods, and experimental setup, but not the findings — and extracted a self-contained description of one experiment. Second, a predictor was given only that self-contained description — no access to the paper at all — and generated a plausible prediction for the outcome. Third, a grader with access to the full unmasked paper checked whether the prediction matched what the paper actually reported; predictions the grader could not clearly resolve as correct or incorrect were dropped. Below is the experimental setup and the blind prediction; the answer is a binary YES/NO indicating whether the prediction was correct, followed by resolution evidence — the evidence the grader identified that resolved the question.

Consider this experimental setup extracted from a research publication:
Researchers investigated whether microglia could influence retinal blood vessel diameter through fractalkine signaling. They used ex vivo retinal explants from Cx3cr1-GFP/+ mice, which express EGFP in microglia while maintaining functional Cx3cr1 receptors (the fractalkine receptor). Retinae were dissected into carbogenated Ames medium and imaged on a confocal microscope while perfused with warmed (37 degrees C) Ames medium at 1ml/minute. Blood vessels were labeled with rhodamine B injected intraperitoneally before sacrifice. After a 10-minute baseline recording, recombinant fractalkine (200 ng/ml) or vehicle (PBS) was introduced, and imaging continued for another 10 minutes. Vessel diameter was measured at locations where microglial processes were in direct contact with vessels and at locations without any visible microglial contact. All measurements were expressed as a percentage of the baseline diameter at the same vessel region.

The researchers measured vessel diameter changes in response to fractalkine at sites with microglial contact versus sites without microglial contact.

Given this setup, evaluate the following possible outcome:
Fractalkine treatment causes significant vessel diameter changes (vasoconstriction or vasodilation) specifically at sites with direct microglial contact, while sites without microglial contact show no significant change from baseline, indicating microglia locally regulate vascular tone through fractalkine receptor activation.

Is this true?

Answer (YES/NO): YES